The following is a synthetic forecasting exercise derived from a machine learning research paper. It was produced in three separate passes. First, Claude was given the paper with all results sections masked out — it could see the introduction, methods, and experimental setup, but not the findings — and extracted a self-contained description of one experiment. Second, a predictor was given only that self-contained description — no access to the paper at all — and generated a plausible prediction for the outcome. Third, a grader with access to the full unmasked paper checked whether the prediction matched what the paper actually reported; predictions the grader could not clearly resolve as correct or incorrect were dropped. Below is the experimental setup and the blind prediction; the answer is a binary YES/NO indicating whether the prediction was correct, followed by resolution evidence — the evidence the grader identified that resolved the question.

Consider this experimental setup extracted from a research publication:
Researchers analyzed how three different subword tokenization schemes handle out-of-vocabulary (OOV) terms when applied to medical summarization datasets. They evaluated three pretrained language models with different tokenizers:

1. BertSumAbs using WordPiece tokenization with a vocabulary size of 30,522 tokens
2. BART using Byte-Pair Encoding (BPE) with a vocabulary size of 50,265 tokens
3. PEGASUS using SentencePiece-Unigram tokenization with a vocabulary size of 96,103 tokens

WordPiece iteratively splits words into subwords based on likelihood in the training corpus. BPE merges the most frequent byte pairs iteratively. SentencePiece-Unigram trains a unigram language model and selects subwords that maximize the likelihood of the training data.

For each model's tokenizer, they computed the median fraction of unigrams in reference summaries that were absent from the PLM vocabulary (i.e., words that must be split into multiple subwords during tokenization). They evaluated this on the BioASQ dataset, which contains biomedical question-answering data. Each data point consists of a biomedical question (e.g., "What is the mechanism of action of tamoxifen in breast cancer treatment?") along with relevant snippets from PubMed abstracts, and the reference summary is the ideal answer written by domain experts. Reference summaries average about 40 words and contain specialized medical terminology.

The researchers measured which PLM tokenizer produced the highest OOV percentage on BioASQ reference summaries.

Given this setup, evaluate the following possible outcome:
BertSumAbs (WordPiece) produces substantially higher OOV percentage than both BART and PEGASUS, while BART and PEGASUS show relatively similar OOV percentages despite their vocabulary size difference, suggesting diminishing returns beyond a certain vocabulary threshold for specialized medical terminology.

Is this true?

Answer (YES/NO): NO